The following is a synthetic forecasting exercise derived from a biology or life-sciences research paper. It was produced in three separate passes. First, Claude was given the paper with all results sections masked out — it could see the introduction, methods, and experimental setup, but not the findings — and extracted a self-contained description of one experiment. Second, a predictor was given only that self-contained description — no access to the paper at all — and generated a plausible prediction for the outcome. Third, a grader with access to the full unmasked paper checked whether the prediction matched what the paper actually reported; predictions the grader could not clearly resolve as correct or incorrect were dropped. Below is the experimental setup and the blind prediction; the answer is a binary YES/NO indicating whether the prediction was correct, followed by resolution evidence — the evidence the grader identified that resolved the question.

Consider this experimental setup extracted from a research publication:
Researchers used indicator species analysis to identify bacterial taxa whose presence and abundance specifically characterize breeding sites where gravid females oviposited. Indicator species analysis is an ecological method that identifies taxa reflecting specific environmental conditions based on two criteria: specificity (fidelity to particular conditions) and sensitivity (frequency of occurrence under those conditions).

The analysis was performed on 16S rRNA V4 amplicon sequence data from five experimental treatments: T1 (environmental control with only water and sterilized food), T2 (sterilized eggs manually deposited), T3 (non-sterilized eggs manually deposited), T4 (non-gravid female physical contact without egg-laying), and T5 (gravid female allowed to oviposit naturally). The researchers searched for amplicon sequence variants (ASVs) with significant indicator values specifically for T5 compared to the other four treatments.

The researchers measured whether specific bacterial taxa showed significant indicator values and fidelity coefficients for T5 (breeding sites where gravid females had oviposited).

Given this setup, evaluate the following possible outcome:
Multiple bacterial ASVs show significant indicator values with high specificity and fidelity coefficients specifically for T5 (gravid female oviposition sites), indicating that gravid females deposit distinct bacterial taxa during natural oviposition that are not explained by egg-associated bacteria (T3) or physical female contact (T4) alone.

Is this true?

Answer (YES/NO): YES